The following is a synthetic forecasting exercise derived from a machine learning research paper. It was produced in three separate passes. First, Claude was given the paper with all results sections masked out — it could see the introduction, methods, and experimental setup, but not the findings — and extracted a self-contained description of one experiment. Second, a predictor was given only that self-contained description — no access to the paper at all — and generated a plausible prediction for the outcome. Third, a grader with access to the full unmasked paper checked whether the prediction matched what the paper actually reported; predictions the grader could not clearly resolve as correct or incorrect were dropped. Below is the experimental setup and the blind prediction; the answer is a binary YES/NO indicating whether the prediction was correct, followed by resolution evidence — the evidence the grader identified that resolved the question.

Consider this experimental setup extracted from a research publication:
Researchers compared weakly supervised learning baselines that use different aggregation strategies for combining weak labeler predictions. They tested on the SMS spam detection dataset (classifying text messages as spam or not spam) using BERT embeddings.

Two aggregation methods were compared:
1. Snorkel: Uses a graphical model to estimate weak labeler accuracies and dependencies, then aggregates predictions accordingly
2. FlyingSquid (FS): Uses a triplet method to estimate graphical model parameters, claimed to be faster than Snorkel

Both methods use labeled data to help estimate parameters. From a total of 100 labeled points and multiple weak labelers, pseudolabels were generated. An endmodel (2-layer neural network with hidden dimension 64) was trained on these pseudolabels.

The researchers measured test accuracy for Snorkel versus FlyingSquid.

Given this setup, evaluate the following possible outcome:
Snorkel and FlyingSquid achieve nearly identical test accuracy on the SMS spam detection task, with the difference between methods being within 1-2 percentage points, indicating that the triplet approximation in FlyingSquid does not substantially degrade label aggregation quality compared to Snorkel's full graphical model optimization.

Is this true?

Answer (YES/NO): YES